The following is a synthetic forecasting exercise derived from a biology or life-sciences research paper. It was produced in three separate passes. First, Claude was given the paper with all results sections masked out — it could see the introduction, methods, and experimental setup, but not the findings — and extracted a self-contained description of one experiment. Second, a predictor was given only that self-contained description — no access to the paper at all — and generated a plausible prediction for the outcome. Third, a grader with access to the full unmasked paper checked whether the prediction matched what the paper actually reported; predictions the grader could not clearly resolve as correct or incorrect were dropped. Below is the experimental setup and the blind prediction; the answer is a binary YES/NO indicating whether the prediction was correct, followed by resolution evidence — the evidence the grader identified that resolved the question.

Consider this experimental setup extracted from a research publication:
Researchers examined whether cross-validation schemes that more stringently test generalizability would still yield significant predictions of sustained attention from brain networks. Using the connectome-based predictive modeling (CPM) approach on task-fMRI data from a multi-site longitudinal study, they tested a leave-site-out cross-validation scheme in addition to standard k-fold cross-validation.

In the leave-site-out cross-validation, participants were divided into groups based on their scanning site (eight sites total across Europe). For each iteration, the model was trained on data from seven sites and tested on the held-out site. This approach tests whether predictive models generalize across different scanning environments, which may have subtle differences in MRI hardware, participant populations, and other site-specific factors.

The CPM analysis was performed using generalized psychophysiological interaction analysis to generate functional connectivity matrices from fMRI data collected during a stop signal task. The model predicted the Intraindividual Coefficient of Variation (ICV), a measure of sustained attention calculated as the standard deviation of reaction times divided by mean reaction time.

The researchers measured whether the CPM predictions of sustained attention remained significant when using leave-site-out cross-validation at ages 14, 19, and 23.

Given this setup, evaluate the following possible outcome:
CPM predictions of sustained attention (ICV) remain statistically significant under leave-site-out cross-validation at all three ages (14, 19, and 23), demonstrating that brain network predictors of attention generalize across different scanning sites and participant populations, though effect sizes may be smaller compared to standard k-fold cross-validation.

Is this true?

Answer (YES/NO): YES